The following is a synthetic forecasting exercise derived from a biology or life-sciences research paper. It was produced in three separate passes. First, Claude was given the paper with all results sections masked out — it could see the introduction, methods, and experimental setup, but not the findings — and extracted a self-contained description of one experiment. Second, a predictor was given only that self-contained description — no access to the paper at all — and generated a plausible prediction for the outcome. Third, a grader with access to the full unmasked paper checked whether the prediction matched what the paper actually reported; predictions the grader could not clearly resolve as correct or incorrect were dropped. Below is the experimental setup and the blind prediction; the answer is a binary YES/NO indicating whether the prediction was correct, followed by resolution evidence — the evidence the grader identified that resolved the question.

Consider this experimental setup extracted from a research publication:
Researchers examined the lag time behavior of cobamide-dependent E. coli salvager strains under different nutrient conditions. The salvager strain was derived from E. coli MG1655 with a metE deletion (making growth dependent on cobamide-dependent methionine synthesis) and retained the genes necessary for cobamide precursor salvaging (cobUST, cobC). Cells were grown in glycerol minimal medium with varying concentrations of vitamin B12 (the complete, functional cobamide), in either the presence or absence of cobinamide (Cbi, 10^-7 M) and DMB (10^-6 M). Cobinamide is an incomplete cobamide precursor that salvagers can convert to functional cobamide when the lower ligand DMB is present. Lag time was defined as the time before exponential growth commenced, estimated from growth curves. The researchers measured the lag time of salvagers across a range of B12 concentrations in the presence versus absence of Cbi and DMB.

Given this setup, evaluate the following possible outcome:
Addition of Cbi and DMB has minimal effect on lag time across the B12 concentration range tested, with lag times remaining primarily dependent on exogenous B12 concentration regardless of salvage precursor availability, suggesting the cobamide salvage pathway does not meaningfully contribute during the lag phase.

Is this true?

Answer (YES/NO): NO